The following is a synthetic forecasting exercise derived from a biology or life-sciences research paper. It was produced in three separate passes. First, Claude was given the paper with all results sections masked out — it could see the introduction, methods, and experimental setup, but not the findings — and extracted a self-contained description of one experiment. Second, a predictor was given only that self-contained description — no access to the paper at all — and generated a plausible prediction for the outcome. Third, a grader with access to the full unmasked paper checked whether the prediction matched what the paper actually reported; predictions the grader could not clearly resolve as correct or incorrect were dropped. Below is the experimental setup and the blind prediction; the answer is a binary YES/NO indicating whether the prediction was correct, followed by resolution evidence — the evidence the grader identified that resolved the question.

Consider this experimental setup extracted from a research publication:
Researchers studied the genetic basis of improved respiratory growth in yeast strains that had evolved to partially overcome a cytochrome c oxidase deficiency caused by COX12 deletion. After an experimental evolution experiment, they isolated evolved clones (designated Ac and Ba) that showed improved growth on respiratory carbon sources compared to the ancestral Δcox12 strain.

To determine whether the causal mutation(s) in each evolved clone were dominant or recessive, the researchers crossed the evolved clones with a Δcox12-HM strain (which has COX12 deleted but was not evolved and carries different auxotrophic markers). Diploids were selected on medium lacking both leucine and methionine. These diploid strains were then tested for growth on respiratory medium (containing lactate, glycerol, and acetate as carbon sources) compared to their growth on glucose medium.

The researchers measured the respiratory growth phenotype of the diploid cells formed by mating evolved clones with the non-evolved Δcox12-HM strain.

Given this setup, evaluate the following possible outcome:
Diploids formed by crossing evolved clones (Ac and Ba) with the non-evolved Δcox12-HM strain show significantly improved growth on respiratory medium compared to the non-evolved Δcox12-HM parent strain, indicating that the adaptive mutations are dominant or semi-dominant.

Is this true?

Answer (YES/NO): NO